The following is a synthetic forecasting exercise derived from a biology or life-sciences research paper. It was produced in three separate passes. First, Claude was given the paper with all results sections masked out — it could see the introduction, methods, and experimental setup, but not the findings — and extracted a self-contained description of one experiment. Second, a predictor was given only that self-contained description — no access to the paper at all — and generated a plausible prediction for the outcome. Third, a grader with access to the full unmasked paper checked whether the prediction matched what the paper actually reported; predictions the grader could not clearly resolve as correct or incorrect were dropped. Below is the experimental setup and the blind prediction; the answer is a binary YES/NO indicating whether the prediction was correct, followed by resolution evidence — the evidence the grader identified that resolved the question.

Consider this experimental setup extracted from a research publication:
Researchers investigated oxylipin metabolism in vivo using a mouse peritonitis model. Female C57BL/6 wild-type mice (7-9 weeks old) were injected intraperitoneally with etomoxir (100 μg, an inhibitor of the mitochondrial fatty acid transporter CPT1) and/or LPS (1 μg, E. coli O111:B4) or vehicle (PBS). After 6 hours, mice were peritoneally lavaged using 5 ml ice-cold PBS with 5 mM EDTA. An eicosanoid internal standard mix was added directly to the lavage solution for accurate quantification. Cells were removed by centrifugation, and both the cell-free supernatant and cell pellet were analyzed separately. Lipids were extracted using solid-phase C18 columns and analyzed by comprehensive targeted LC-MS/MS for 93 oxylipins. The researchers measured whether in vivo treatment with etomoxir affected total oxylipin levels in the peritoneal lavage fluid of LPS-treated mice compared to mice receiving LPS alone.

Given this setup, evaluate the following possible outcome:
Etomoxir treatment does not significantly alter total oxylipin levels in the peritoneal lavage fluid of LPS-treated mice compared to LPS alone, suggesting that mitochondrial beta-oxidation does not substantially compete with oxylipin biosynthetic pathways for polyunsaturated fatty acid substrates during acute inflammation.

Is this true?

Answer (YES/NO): NO